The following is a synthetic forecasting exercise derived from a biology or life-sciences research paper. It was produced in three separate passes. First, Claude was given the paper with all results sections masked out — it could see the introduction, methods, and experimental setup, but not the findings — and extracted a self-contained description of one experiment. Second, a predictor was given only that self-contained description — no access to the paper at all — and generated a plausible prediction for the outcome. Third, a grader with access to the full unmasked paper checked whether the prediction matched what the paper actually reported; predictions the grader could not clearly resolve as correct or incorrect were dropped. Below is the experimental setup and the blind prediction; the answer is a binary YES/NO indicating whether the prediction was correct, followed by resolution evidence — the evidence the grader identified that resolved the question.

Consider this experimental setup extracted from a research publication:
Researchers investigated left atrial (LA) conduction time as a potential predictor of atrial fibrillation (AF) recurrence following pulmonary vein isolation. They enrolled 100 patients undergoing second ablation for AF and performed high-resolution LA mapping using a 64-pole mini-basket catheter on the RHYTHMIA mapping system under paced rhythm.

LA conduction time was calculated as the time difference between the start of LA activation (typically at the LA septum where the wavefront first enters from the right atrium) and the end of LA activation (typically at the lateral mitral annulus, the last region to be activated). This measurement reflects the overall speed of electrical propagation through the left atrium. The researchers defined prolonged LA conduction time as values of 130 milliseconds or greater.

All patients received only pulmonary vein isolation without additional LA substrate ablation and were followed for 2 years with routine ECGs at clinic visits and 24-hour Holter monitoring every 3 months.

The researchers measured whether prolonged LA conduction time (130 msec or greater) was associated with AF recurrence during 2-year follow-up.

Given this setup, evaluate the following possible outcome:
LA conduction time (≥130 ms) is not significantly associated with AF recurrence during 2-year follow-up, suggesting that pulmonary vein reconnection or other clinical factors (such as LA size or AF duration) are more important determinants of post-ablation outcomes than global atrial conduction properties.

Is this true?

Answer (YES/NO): NO